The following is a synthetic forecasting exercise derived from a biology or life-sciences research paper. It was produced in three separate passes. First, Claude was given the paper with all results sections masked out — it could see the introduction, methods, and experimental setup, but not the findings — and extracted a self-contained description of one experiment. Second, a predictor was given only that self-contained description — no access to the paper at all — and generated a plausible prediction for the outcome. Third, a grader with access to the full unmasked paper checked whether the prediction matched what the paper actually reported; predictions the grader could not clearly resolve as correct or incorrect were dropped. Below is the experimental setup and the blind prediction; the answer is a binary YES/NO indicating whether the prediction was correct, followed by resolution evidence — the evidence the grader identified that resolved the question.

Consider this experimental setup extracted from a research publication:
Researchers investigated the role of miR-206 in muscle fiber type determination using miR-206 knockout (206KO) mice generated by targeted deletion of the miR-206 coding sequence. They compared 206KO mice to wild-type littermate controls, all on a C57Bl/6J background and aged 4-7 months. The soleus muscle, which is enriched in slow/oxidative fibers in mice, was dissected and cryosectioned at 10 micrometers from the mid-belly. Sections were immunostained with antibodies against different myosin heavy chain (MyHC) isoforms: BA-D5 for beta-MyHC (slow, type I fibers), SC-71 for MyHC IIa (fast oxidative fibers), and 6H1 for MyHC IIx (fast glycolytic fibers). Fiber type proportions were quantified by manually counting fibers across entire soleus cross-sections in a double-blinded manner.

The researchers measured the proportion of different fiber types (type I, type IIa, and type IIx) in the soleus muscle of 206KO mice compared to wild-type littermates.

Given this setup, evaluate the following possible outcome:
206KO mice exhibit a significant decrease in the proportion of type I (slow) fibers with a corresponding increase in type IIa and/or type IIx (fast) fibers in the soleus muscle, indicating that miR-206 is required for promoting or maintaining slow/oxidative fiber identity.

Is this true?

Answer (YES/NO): YES